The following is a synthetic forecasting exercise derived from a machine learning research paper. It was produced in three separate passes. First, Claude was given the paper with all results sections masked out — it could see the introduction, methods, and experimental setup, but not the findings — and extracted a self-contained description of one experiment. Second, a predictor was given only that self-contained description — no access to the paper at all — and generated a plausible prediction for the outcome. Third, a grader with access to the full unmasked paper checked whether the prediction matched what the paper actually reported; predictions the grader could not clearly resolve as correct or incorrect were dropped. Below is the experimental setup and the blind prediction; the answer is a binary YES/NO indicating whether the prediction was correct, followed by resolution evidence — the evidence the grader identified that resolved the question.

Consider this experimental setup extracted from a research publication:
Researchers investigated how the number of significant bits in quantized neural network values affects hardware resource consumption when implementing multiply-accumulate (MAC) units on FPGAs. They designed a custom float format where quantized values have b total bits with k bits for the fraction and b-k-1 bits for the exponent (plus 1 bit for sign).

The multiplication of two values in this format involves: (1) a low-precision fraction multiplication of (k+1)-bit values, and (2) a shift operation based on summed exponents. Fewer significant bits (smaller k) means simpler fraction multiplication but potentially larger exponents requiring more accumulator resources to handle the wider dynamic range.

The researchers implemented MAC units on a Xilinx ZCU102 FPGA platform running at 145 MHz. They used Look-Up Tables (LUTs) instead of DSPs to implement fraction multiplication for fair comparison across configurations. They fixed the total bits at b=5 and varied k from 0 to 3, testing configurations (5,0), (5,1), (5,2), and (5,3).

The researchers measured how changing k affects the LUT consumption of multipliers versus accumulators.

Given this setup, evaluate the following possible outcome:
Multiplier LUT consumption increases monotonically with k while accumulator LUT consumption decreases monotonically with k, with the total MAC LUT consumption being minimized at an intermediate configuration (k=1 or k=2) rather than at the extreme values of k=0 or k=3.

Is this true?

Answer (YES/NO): YES